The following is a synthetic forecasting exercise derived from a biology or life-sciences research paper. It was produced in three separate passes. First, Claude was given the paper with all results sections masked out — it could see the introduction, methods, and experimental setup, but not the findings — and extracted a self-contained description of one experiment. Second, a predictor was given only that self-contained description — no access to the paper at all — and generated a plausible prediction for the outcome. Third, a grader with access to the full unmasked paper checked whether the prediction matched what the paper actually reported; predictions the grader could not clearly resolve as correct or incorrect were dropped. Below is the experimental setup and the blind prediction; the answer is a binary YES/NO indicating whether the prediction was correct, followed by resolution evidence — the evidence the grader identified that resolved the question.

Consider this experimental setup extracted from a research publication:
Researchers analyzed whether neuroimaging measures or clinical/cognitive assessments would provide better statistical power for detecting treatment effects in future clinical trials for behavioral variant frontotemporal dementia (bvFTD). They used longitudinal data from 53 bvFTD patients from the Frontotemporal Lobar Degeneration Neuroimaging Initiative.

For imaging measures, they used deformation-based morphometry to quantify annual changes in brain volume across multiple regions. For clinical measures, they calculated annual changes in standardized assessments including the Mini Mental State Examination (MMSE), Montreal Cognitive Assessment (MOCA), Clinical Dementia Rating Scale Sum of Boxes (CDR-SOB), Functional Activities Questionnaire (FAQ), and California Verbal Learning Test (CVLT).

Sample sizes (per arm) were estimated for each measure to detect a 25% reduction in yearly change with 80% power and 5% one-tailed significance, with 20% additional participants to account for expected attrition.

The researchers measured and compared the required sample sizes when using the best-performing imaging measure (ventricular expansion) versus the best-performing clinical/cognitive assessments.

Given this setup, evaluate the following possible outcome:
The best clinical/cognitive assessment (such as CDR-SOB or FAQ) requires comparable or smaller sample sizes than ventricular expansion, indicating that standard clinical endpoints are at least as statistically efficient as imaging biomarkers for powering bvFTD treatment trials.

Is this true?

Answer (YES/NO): NO